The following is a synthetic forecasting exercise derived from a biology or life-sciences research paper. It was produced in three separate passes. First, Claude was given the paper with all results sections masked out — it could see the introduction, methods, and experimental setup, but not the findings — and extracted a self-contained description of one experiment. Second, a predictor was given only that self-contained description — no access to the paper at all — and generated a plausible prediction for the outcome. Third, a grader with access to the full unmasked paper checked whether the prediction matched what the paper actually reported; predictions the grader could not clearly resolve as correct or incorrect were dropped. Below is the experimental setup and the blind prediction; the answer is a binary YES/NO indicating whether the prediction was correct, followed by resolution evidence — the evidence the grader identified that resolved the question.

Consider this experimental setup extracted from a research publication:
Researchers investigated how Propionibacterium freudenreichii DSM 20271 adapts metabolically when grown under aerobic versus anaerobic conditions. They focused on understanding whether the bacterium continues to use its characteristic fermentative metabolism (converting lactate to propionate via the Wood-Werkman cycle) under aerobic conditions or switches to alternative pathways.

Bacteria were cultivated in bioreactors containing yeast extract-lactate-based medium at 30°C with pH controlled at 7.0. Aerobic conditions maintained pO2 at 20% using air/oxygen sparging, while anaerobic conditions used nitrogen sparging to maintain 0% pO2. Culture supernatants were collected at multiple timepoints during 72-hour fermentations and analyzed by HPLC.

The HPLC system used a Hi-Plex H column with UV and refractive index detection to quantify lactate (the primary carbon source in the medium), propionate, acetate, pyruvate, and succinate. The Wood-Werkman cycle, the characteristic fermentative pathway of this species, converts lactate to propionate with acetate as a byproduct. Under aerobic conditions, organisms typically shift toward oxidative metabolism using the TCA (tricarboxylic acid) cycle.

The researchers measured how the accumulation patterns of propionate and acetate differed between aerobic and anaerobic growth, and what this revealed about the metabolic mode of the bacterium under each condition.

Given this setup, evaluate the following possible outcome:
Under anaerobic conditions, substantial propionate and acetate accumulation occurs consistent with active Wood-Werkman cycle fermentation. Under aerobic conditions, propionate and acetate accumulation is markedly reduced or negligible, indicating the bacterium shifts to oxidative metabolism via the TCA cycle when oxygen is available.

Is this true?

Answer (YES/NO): YES